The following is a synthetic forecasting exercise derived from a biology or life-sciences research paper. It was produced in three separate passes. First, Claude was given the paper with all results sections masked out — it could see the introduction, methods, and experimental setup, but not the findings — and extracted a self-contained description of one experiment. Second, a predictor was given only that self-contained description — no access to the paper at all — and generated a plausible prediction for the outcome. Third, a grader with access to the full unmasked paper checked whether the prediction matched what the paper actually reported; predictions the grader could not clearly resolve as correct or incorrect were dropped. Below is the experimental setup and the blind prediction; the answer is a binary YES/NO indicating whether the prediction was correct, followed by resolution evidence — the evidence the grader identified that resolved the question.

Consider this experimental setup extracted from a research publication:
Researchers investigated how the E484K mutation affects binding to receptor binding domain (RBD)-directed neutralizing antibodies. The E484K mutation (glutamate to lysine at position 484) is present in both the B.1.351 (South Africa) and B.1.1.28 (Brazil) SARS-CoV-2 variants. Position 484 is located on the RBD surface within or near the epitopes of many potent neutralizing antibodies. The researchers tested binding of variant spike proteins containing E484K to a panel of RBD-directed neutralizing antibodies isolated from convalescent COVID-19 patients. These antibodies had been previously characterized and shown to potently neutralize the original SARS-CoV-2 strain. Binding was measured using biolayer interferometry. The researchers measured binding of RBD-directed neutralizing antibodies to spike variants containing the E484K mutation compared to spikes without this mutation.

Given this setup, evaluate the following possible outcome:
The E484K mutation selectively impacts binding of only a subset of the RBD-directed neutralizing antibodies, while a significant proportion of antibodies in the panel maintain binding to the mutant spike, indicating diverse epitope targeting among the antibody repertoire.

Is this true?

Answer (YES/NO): YES